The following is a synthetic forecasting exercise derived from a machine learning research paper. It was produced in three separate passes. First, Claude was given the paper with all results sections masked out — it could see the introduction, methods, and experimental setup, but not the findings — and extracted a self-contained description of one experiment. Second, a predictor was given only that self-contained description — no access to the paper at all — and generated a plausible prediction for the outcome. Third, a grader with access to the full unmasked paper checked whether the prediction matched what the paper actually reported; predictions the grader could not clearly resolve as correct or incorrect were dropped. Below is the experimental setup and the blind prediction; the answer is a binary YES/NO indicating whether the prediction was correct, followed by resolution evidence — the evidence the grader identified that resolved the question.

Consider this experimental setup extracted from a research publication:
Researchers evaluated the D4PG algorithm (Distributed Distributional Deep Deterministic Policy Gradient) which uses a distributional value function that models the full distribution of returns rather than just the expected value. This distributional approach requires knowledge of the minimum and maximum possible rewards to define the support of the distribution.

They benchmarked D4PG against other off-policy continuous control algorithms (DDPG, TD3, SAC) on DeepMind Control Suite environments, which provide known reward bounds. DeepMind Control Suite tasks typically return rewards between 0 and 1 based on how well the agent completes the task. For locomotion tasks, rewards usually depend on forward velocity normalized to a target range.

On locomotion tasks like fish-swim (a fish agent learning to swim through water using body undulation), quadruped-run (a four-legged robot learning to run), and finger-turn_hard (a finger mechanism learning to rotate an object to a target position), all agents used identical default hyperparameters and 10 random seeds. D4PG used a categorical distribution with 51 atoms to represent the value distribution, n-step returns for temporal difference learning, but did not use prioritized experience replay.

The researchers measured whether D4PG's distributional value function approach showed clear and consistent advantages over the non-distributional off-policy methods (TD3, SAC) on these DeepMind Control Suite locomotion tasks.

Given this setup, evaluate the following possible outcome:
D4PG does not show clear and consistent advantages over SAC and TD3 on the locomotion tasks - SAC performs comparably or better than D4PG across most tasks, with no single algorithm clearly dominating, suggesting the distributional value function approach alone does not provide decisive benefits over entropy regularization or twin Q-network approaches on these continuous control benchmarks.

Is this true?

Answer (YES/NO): YES